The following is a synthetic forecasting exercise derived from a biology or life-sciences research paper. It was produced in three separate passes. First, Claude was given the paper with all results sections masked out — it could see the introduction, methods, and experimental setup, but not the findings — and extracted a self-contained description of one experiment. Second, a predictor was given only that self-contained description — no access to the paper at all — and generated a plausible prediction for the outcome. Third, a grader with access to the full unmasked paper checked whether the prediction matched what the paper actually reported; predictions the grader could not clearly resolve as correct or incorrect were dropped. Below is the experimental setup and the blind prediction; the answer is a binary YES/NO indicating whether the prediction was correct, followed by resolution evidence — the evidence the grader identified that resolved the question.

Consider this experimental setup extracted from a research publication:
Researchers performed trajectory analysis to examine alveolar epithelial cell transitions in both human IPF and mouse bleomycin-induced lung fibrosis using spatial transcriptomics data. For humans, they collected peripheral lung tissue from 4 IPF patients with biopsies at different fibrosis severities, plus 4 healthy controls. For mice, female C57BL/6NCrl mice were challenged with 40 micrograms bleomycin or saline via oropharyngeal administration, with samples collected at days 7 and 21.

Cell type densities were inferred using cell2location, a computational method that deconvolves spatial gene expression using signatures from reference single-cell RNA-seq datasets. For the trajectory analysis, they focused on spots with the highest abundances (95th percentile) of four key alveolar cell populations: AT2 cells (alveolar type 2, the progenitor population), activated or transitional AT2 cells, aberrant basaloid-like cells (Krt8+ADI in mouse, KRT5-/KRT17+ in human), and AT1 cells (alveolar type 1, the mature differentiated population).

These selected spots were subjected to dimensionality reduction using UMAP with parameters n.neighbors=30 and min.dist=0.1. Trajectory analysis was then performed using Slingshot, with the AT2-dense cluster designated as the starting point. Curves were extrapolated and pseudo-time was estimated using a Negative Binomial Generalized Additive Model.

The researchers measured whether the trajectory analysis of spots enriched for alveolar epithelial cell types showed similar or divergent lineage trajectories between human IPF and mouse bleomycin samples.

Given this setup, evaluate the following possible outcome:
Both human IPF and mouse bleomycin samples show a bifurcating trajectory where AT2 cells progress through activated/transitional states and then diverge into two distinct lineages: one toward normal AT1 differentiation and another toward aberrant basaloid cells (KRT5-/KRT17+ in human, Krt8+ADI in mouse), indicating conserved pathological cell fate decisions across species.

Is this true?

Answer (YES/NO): NO